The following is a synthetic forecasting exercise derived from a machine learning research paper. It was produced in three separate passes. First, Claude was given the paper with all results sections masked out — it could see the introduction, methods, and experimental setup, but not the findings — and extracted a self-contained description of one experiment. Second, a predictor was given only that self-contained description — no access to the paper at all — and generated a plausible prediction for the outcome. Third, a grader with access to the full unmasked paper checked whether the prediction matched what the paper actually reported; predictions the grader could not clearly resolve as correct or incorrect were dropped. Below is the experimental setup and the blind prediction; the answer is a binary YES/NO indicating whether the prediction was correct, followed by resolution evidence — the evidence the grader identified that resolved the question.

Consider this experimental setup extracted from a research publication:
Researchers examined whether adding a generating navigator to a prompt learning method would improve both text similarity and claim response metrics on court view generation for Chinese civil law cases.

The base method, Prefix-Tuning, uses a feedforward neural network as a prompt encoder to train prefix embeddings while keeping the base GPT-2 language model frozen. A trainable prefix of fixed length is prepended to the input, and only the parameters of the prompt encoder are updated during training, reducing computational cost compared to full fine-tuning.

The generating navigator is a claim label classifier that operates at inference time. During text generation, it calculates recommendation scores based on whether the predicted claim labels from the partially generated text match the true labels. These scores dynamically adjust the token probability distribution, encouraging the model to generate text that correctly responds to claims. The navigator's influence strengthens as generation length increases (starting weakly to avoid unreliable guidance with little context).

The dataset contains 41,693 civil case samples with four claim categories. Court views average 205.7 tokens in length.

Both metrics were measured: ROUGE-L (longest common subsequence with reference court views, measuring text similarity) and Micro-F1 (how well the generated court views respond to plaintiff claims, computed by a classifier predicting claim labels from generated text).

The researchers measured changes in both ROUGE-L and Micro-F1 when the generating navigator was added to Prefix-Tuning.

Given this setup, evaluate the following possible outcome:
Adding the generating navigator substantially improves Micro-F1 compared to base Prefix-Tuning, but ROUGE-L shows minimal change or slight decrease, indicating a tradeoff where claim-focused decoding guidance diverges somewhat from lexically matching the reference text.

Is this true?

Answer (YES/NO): NO